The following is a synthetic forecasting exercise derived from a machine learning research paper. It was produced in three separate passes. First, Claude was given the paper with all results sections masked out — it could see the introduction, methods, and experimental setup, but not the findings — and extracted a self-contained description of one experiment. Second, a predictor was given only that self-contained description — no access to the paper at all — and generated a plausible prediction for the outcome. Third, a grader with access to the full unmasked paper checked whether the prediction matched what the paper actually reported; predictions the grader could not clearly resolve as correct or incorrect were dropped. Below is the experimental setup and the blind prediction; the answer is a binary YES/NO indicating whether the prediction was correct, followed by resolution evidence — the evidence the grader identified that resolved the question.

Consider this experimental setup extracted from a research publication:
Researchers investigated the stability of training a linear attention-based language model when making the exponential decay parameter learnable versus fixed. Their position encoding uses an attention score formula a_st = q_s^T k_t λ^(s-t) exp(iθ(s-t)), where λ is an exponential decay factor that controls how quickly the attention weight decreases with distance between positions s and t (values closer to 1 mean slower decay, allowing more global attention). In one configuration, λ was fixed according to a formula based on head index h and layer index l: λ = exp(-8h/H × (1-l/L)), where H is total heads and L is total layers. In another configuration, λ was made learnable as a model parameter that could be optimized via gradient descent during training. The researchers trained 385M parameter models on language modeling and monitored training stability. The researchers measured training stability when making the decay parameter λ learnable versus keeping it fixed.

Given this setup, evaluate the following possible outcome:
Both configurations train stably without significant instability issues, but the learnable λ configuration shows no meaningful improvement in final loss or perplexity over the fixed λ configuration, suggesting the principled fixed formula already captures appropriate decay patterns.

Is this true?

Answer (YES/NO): NO